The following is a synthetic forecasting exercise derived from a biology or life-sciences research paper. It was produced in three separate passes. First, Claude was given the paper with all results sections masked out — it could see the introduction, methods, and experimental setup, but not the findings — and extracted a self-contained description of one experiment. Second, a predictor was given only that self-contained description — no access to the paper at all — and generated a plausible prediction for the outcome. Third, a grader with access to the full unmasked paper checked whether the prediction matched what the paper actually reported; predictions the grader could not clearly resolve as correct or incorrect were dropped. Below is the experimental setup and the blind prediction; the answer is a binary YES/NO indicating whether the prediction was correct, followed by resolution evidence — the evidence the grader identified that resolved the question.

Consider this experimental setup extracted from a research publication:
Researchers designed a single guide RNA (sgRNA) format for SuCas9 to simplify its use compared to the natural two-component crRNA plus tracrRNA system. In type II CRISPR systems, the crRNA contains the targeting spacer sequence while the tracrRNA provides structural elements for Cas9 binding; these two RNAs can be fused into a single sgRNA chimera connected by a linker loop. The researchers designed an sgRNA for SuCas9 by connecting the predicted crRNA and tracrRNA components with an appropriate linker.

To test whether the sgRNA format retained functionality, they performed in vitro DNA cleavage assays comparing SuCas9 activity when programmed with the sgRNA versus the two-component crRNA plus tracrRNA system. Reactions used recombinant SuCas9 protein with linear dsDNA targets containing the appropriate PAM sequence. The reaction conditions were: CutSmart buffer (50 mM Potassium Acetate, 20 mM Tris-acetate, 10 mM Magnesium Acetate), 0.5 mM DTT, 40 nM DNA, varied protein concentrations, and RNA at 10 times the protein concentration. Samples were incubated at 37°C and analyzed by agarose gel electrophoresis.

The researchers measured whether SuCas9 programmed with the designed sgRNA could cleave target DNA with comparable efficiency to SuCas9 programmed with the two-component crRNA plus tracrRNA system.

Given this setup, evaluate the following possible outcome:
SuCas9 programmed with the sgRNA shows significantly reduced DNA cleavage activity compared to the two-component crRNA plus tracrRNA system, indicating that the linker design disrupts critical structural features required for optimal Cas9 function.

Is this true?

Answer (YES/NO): NO